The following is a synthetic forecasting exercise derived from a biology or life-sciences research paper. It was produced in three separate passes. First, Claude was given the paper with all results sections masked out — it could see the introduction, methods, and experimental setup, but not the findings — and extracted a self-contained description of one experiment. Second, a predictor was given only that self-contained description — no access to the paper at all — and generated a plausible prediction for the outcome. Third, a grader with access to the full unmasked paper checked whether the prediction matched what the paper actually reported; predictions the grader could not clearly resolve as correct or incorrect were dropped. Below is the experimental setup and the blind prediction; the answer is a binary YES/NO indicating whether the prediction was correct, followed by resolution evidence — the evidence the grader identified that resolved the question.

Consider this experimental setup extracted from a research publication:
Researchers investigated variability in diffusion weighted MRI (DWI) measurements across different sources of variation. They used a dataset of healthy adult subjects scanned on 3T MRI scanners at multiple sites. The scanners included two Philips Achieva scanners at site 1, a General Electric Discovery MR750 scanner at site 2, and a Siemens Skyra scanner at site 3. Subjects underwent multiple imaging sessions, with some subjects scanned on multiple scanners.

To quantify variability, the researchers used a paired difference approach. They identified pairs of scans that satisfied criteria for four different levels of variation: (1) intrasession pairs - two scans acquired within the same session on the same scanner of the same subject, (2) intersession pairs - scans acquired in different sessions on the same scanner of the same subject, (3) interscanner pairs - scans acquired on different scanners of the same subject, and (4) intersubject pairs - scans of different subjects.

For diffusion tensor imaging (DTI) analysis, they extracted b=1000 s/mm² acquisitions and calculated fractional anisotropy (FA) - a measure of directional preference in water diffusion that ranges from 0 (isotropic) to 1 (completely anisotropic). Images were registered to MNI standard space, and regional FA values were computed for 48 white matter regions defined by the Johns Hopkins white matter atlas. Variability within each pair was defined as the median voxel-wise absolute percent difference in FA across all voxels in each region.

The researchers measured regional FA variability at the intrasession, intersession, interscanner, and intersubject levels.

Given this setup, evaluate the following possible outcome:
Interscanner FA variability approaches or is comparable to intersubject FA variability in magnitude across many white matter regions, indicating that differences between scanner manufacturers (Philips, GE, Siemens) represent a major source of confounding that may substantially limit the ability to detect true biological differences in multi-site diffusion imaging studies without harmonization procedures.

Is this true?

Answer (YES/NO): YES